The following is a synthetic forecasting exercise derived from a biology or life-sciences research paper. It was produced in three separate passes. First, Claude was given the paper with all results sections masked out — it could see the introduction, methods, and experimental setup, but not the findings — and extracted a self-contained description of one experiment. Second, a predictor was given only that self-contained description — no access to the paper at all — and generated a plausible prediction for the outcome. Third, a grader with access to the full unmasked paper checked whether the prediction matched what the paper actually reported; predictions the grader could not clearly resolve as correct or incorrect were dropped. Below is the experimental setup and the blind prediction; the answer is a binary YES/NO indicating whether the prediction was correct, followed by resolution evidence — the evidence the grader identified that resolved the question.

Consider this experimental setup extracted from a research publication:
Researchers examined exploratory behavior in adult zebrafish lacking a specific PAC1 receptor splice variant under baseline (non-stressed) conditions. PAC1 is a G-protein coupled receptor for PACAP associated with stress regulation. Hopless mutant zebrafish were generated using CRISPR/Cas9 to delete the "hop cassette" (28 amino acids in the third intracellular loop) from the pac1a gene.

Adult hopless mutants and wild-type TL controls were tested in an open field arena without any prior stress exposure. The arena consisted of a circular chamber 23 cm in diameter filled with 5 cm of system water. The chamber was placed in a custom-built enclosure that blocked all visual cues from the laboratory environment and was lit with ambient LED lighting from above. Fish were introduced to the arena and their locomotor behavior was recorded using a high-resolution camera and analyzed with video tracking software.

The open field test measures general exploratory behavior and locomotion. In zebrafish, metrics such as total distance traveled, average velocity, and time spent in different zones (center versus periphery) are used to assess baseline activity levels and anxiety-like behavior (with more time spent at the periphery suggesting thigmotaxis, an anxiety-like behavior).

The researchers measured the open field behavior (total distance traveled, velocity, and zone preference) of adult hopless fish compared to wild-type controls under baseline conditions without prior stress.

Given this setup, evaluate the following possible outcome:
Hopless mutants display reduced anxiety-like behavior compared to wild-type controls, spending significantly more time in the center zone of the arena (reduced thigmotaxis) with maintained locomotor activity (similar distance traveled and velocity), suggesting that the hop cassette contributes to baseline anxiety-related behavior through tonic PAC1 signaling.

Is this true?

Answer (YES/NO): NO